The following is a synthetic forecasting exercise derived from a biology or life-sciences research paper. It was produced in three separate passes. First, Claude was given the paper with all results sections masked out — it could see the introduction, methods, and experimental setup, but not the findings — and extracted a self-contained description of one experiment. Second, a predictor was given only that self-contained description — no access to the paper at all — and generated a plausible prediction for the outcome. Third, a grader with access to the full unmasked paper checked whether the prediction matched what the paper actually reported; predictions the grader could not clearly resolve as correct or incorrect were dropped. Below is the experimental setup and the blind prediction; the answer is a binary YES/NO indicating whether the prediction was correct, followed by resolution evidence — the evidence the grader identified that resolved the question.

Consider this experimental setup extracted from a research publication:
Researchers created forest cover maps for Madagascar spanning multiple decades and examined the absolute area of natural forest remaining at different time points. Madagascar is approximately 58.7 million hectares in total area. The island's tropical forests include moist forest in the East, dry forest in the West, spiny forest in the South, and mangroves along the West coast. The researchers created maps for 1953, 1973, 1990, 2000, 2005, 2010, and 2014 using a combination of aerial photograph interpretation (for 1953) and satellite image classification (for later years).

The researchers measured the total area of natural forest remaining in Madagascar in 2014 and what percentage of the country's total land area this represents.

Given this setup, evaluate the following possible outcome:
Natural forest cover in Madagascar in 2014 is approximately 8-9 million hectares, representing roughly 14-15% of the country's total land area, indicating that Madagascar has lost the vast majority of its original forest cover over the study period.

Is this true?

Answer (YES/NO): YES